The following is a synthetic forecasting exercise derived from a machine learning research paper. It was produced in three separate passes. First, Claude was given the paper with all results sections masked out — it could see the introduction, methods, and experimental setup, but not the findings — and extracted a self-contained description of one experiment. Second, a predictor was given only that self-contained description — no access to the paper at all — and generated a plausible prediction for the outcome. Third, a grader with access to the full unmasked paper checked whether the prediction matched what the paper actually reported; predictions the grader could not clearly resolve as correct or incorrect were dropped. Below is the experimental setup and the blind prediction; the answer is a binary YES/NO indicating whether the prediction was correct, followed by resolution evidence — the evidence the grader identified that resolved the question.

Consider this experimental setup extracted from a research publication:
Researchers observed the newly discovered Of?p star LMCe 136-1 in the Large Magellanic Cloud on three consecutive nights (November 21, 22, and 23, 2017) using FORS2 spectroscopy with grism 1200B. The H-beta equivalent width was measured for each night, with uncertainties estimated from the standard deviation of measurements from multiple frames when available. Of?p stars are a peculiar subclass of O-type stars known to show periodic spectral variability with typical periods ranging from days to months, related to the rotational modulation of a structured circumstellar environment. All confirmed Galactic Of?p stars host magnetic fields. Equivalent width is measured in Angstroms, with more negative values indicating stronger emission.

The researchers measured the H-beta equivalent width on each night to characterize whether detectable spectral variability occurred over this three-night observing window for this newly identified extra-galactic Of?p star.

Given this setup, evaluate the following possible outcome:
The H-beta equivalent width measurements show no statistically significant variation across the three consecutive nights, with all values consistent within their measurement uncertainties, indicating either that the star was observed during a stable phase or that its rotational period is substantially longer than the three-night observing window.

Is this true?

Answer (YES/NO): NO